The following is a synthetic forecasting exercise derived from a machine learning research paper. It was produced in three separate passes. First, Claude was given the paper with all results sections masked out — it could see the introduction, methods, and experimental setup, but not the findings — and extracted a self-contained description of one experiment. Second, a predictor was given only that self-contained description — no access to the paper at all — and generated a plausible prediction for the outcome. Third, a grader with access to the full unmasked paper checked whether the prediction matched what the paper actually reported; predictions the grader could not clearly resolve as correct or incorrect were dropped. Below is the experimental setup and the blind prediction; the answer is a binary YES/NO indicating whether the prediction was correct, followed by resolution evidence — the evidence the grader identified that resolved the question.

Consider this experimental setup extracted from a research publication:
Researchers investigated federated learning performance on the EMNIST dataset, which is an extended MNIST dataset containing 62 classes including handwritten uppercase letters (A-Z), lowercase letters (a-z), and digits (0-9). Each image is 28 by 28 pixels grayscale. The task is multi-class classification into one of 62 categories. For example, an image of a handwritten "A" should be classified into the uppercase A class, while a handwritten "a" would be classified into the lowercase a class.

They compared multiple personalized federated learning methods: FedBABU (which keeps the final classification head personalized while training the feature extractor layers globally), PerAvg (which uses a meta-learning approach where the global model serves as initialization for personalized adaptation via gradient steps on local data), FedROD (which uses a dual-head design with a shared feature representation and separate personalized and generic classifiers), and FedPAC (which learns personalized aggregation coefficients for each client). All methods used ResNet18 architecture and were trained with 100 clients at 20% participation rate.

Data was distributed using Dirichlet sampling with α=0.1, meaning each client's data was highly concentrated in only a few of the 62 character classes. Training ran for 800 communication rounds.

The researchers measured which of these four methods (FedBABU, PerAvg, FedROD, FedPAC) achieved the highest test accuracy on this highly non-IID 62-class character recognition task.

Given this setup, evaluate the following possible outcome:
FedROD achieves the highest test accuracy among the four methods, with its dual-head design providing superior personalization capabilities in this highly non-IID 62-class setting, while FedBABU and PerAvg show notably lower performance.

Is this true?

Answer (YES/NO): YES